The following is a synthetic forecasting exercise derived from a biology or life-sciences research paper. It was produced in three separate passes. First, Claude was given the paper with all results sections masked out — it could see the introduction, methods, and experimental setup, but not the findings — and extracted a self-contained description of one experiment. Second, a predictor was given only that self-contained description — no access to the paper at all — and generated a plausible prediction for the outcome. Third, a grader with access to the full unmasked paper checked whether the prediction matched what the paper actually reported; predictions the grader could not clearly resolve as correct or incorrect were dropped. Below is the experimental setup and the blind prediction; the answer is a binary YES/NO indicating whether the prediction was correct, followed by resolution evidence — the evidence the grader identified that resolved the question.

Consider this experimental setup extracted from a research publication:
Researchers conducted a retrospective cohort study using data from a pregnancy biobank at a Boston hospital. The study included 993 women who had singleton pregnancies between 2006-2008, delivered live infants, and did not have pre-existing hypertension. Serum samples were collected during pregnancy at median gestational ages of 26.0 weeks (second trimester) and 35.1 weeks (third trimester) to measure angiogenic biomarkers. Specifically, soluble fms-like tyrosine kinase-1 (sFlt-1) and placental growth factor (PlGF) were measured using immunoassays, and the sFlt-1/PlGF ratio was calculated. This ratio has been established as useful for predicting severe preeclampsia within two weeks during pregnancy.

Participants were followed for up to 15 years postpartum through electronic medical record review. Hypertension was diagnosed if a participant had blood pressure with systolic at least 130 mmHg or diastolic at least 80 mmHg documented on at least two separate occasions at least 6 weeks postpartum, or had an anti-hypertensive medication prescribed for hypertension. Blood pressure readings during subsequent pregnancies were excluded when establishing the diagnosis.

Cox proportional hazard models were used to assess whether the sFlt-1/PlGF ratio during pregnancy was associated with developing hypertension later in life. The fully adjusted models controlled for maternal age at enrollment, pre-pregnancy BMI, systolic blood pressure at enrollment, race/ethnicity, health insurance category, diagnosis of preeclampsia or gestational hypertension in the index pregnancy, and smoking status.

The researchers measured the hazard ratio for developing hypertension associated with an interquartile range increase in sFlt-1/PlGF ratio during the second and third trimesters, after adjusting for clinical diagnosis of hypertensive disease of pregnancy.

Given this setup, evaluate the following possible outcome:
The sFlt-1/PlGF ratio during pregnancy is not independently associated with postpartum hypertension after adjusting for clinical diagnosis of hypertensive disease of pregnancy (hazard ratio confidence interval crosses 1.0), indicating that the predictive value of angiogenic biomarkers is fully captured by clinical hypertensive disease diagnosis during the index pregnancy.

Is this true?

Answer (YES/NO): YES